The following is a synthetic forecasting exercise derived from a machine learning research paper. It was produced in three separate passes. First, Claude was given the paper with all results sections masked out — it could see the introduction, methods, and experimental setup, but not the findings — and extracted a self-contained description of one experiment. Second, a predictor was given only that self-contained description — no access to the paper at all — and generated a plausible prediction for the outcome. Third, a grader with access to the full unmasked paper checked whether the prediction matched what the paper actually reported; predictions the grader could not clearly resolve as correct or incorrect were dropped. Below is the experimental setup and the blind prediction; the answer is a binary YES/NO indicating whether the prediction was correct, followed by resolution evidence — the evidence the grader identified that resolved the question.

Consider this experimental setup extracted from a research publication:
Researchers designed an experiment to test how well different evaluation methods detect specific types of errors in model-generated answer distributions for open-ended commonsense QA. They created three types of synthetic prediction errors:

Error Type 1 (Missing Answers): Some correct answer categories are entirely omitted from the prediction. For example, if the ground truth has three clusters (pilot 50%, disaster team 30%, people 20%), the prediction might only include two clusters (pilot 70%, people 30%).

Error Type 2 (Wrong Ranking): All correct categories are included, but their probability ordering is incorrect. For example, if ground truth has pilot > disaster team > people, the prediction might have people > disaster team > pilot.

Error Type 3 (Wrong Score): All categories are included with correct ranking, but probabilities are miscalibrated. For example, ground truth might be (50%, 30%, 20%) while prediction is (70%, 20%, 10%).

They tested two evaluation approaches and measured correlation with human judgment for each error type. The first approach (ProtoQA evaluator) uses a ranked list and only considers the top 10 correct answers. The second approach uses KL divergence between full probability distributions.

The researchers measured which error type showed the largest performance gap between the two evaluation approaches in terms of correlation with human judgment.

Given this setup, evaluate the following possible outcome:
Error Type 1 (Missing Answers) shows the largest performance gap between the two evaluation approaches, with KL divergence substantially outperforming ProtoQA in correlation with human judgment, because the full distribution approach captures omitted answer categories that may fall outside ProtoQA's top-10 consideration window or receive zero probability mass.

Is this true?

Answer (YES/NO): NO